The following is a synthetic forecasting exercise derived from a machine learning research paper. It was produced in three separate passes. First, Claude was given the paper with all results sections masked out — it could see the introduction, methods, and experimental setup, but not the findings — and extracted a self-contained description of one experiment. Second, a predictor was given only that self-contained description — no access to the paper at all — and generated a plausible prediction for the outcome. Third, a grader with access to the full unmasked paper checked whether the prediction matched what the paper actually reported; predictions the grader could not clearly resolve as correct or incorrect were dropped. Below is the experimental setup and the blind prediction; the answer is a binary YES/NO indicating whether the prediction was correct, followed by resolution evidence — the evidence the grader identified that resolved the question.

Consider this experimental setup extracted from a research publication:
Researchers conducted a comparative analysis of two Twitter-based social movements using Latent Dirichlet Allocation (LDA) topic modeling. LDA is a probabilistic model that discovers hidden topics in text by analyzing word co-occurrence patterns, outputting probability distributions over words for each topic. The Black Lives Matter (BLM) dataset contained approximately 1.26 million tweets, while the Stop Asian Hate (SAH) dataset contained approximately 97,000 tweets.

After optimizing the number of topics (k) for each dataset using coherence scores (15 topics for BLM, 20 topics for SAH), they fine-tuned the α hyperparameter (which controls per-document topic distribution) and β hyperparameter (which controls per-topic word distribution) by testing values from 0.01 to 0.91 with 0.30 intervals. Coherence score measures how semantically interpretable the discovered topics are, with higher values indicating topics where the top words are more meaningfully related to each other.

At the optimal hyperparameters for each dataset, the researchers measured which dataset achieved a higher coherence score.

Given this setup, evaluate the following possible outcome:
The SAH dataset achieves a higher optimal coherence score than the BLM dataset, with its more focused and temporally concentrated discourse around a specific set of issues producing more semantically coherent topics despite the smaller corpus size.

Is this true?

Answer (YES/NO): NO